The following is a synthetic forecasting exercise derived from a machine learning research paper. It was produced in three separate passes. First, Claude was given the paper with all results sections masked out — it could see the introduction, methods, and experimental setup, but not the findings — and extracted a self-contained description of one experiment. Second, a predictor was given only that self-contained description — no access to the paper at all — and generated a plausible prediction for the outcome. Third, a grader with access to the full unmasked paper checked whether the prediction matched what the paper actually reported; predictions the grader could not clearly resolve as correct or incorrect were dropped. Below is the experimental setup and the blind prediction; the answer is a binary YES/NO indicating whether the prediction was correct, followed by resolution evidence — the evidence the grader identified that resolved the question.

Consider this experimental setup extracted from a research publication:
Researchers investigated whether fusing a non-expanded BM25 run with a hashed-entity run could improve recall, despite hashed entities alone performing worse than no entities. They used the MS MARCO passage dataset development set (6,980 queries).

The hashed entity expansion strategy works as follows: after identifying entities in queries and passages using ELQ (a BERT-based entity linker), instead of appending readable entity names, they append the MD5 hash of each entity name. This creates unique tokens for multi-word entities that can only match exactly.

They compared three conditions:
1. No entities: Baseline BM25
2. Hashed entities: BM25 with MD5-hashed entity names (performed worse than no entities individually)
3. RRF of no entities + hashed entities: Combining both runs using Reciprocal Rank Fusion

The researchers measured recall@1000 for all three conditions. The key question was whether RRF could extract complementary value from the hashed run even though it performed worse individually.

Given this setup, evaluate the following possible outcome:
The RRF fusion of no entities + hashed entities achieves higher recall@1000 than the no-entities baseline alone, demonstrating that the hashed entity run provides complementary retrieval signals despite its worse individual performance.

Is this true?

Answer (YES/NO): YES